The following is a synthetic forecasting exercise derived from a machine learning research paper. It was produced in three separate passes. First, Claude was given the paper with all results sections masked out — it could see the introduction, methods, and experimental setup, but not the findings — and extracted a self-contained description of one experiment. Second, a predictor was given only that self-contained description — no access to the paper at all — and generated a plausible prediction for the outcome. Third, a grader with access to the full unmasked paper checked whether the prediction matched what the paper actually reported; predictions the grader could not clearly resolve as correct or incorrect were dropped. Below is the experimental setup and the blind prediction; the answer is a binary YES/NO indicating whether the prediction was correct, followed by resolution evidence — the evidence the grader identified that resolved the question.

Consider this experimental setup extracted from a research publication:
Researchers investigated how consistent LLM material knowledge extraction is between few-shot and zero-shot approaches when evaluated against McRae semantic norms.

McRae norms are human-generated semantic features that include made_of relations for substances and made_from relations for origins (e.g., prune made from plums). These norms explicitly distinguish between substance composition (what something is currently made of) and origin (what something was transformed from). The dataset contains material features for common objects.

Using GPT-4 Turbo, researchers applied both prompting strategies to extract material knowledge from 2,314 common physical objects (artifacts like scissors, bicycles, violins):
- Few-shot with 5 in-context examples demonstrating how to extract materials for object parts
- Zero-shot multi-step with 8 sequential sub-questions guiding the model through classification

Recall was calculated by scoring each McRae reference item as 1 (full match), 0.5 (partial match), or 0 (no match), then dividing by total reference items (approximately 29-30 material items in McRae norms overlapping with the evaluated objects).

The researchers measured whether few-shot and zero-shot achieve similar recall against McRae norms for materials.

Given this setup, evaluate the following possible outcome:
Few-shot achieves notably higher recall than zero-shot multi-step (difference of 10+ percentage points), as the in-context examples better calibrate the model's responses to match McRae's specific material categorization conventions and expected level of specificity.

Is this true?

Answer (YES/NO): NO